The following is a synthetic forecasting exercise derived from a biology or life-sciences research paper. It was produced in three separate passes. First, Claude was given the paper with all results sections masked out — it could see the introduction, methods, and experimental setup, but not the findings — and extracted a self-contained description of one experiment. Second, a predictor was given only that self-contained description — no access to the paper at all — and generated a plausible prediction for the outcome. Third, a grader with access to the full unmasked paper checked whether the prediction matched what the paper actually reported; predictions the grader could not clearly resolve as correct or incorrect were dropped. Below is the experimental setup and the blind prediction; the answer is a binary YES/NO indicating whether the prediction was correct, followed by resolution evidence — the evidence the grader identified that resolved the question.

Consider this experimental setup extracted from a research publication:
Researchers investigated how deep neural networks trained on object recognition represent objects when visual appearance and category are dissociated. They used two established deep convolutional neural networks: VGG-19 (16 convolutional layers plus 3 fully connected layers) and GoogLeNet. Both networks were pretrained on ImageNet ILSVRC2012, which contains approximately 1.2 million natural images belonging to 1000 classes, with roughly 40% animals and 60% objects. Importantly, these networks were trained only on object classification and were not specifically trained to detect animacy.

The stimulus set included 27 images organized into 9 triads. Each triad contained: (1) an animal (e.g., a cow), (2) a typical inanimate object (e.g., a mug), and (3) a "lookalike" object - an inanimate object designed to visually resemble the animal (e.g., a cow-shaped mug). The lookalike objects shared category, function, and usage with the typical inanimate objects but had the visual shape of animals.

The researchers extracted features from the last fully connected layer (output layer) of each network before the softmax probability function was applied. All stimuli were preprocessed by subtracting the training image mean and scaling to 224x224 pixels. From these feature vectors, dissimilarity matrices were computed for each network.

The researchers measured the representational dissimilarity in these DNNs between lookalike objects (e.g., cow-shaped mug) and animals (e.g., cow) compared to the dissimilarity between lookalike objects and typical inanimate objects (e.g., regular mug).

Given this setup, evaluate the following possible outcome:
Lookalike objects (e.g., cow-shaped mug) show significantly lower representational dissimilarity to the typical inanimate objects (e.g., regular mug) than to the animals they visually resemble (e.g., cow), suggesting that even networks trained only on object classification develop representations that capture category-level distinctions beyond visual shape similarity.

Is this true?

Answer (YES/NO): YES